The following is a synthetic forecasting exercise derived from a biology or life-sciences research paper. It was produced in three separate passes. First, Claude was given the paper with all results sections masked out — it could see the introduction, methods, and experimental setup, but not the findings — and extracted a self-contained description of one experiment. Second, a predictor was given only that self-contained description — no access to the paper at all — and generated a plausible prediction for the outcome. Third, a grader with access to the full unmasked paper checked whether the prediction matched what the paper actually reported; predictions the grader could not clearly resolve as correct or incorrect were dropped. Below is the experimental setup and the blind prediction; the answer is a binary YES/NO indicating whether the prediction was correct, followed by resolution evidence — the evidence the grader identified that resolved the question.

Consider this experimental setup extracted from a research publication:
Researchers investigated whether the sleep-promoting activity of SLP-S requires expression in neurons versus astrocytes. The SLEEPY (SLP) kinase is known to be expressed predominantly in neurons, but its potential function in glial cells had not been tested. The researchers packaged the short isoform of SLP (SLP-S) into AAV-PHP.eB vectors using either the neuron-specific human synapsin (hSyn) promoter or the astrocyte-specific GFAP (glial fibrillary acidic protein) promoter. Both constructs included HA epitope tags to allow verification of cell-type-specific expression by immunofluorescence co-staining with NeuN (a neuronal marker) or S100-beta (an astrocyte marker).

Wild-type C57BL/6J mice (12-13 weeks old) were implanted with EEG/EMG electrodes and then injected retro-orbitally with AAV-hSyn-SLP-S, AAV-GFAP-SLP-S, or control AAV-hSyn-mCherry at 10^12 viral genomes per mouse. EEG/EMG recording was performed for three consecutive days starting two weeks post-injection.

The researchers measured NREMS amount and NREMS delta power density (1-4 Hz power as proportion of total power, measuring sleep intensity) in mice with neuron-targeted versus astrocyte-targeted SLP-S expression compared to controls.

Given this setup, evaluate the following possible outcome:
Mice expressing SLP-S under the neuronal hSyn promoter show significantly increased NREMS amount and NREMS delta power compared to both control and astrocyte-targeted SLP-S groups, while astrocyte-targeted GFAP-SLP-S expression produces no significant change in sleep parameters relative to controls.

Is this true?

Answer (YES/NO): NO